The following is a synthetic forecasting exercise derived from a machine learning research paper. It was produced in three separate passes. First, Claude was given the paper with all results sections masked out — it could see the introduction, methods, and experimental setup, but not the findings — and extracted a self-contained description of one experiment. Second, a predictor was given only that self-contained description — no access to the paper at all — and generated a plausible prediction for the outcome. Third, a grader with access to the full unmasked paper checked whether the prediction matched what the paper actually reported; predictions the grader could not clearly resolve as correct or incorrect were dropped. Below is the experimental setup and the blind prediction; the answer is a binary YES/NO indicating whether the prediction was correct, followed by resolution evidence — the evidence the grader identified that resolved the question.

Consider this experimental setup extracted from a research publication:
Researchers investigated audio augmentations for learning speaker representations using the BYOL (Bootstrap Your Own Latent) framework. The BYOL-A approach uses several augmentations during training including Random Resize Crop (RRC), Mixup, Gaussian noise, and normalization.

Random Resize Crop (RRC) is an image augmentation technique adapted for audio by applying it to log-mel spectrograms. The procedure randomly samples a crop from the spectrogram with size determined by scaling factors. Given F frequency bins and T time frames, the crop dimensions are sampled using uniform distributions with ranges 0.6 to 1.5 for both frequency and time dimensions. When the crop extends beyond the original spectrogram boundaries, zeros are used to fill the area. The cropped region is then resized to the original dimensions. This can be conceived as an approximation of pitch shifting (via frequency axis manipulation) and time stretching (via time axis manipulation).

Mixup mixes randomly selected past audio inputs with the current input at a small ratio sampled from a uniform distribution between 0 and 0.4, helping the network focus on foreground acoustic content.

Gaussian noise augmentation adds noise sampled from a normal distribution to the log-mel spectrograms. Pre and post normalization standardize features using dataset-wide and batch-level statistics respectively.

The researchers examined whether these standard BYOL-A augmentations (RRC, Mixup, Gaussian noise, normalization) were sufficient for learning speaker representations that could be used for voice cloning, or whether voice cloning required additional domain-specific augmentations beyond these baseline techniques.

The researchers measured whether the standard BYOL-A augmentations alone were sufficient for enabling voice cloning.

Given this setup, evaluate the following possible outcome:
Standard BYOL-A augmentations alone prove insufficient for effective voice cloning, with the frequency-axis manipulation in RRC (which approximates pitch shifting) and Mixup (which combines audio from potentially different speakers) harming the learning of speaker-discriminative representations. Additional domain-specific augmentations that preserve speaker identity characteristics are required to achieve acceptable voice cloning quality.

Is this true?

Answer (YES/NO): NO